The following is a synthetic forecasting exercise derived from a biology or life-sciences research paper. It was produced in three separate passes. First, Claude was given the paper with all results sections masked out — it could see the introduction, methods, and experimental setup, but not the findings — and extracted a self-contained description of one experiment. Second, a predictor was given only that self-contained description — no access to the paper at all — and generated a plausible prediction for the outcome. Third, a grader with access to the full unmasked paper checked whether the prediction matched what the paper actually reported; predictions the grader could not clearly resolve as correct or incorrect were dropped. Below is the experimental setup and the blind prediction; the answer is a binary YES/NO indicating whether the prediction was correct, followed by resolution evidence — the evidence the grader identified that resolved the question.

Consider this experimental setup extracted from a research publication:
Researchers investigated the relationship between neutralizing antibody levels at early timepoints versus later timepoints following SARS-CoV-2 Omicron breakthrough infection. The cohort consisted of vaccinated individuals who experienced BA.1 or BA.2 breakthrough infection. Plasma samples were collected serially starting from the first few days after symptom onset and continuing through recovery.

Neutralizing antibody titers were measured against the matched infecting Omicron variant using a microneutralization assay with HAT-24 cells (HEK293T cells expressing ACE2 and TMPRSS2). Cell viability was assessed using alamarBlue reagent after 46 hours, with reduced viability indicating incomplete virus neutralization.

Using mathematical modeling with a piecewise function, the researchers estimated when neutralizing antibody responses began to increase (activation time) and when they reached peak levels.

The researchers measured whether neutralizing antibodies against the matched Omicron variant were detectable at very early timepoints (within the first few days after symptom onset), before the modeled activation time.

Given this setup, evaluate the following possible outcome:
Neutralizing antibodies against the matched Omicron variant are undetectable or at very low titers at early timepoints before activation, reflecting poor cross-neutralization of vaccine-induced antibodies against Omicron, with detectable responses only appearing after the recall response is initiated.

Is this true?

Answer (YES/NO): YES